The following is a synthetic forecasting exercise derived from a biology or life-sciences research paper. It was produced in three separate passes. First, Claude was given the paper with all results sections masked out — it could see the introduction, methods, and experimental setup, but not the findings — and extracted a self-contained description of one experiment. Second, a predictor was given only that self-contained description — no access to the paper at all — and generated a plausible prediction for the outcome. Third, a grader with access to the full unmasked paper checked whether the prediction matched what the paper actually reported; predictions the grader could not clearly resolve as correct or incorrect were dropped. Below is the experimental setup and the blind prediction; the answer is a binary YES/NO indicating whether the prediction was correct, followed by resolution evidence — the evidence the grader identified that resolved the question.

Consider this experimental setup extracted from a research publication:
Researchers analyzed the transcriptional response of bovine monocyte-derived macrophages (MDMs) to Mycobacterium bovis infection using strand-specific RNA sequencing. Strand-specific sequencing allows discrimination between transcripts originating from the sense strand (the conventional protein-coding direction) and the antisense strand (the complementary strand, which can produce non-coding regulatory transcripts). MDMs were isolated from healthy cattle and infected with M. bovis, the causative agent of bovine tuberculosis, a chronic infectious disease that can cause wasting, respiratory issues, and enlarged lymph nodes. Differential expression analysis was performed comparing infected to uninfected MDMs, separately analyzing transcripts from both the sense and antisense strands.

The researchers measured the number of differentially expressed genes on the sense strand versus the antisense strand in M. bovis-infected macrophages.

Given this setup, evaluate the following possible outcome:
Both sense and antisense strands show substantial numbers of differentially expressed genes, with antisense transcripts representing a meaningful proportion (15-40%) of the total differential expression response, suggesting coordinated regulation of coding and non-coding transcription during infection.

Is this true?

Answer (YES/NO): YES